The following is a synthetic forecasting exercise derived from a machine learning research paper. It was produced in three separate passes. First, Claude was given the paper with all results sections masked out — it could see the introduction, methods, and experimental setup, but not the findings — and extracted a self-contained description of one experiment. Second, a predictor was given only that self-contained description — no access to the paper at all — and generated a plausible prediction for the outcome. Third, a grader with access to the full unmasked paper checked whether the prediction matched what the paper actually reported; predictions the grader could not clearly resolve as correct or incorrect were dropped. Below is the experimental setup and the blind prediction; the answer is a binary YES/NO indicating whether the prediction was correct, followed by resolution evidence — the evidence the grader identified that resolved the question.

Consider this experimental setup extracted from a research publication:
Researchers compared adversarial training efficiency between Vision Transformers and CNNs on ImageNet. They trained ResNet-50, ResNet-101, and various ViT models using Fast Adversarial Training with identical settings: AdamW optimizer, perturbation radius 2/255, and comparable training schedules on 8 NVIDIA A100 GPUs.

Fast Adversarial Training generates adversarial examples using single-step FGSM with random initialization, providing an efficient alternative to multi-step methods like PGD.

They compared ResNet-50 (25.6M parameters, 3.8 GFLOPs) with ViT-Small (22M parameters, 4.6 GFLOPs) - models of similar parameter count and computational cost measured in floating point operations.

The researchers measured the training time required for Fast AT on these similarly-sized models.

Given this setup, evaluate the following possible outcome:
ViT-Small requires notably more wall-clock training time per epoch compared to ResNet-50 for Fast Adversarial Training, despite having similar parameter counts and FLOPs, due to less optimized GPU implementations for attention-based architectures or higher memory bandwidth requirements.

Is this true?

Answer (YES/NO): YES